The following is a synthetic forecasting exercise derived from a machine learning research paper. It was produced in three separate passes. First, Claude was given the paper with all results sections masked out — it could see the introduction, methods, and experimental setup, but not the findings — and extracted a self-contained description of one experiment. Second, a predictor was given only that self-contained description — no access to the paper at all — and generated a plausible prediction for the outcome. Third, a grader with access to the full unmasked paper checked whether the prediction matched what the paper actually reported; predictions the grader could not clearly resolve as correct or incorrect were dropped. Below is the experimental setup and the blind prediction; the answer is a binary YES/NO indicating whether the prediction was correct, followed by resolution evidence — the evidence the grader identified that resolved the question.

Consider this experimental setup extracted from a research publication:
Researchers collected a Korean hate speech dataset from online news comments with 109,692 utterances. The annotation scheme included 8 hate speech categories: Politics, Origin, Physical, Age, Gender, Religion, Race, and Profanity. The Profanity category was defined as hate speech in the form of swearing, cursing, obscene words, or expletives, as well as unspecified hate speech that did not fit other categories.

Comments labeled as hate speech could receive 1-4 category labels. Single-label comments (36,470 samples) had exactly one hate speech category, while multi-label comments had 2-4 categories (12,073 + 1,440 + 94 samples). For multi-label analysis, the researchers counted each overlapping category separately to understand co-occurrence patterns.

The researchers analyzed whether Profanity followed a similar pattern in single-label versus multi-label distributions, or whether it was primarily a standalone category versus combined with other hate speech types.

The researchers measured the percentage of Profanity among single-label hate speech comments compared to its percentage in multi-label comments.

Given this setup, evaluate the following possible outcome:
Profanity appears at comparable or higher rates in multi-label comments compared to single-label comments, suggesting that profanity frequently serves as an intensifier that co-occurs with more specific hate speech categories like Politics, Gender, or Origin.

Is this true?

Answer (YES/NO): YES